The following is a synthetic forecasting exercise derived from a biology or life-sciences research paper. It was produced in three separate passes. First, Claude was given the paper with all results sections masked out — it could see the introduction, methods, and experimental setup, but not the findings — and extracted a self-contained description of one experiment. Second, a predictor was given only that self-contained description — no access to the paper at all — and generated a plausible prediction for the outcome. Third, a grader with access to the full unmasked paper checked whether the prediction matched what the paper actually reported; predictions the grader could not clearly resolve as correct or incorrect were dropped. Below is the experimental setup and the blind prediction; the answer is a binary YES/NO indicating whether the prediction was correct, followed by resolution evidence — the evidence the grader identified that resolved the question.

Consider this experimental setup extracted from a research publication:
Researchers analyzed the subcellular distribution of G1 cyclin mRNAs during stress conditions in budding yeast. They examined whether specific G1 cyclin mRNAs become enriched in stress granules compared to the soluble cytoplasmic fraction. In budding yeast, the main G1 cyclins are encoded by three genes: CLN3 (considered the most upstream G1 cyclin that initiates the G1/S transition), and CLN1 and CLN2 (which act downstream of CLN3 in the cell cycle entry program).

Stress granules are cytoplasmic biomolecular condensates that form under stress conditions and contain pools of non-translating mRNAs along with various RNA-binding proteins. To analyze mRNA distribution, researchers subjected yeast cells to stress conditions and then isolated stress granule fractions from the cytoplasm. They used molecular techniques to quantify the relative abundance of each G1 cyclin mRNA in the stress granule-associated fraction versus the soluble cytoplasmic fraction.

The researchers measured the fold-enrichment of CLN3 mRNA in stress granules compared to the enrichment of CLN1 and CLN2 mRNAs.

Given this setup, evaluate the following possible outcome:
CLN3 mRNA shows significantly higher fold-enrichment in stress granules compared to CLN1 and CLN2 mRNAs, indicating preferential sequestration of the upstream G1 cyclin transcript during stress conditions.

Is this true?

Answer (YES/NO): YES